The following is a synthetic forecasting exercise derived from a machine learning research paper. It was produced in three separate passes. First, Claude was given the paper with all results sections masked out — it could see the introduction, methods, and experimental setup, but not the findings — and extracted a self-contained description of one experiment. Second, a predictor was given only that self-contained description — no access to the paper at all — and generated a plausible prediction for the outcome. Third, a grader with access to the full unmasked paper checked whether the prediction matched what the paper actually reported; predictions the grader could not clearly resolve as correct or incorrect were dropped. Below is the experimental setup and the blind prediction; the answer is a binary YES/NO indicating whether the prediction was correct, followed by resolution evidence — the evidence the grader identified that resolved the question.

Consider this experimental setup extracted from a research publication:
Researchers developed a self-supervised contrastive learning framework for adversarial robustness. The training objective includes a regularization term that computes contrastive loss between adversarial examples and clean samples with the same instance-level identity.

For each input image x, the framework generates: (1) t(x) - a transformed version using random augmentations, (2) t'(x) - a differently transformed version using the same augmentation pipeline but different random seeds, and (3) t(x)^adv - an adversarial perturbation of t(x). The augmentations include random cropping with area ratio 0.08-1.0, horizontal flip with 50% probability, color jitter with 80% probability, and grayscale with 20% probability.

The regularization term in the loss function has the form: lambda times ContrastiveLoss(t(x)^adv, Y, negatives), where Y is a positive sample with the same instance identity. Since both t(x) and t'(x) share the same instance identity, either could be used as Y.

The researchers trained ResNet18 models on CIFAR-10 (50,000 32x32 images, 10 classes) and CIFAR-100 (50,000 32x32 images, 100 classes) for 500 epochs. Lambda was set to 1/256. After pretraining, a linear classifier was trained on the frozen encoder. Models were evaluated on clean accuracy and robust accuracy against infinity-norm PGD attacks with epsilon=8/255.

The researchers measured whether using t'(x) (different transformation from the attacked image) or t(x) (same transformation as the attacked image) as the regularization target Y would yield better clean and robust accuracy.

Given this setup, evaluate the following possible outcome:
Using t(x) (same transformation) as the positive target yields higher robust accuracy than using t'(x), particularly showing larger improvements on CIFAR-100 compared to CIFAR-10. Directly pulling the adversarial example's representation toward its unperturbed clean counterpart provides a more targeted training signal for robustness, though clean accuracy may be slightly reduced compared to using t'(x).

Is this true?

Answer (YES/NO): NO